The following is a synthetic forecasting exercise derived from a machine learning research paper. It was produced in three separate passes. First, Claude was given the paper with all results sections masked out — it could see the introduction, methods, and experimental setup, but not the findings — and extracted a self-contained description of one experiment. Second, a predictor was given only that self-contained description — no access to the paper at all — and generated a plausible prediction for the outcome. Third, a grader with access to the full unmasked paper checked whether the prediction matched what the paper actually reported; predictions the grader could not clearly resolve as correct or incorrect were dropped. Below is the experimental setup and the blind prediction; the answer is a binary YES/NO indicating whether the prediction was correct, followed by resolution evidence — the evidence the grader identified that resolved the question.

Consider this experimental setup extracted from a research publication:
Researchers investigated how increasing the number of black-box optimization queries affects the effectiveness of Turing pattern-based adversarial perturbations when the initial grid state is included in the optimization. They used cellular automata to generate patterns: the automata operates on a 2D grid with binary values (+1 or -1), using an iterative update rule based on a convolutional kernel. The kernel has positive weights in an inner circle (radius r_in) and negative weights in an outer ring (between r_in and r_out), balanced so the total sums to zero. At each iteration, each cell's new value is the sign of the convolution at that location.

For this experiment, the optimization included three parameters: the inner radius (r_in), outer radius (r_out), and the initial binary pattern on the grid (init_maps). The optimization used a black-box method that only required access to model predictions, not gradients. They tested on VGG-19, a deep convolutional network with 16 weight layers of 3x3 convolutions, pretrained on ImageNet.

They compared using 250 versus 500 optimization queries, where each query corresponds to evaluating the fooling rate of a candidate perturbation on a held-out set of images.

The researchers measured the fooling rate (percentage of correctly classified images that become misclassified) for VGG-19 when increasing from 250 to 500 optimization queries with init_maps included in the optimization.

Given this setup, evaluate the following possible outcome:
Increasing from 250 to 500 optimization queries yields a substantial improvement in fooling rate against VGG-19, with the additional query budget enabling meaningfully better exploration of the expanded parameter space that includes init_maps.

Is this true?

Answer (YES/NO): NO